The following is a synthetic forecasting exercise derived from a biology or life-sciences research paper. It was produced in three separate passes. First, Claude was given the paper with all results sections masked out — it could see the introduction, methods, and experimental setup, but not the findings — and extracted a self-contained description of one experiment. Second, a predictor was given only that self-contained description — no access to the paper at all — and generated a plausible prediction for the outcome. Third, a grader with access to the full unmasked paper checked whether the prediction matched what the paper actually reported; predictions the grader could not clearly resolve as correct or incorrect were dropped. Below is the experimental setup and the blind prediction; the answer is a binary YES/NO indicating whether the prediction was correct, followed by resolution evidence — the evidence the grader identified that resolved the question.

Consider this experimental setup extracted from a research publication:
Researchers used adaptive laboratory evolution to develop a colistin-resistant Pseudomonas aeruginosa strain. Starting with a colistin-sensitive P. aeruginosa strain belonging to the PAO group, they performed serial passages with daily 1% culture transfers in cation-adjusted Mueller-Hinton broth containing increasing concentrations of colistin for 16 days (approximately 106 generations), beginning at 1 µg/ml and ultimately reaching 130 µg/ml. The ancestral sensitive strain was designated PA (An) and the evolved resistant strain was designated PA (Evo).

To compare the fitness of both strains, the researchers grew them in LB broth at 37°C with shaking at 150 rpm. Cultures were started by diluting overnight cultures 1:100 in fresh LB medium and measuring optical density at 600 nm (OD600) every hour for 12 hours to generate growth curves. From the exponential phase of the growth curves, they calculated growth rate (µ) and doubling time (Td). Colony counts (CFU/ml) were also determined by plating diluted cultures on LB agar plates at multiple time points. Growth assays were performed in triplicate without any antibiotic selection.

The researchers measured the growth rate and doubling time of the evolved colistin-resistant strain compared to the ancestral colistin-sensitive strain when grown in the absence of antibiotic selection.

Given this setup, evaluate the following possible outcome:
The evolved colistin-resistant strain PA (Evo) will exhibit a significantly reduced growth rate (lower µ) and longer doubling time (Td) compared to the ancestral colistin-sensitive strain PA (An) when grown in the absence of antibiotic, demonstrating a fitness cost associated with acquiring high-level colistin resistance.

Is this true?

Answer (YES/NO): YES